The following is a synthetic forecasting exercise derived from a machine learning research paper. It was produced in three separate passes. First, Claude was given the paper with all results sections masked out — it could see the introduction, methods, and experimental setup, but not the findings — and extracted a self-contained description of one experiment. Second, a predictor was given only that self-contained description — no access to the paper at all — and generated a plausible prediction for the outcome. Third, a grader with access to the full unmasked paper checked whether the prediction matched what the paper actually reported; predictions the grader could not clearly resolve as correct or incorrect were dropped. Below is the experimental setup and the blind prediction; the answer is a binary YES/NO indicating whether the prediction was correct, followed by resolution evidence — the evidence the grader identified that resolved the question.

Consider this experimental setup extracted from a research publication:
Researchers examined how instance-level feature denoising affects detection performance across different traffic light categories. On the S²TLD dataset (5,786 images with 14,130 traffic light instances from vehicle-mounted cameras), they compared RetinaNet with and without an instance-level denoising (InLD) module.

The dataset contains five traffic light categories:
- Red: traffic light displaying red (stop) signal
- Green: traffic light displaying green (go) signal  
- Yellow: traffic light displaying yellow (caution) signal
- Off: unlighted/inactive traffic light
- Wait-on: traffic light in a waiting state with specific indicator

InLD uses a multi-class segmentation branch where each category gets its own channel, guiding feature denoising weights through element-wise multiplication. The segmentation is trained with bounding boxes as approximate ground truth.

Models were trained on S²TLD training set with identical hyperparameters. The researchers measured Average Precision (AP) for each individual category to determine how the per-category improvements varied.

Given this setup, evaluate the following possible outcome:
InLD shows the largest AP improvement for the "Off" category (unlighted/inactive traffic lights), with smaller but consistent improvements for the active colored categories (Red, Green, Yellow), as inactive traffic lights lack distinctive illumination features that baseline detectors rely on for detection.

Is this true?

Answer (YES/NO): NO